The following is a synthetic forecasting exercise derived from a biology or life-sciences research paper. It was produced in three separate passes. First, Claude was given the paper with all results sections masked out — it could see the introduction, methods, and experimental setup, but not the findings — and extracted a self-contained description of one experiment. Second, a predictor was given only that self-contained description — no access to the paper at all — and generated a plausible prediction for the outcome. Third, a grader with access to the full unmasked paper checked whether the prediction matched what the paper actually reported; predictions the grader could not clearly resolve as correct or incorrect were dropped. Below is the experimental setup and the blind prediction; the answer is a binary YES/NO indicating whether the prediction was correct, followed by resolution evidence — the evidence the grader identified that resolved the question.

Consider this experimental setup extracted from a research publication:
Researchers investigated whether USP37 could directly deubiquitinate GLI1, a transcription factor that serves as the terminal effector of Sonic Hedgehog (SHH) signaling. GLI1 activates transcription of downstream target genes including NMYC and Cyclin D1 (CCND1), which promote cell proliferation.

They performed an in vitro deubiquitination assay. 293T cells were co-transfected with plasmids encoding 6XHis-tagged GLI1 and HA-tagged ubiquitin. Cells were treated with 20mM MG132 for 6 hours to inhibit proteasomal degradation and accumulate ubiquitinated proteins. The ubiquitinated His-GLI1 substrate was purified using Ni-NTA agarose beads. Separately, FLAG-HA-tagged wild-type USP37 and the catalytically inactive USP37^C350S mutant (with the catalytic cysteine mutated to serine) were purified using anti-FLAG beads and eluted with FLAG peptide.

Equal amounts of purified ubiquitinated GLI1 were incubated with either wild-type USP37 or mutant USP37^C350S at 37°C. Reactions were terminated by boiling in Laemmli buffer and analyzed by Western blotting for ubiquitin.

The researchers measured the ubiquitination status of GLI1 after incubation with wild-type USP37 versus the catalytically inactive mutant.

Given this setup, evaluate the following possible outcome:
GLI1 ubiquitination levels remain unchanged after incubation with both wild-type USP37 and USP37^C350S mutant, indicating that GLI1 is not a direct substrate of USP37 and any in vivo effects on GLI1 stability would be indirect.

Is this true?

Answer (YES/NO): NO